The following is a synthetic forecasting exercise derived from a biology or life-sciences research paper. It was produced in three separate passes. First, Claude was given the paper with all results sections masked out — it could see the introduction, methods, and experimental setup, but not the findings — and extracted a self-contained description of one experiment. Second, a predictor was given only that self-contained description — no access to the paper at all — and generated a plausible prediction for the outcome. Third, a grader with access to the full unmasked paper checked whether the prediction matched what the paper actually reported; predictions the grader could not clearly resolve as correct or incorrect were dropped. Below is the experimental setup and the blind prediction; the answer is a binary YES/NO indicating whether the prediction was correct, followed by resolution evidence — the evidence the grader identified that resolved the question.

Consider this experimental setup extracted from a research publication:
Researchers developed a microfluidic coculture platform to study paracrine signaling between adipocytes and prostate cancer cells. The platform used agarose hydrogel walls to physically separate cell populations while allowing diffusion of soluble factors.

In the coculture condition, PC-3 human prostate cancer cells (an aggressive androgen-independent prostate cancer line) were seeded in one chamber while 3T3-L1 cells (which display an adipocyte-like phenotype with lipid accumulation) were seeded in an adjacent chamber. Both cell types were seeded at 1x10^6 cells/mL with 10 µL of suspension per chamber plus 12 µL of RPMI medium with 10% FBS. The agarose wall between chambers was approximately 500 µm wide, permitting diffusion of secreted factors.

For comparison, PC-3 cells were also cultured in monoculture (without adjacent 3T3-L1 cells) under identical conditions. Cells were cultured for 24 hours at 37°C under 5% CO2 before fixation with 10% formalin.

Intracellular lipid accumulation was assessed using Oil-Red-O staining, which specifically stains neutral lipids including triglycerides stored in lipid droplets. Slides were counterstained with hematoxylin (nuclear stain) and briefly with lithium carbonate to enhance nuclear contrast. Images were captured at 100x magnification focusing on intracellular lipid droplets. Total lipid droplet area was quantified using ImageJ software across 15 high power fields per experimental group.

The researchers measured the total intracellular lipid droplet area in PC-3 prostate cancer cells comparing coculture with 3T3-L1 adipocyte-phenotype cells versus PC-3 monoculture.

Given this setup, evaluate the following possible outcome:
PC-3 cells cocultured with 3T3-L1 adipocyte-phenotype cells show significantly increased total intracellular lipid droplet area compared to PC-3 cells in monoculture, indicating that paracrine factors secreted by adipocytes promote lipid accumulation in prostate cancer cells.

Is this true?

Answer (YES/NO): YES